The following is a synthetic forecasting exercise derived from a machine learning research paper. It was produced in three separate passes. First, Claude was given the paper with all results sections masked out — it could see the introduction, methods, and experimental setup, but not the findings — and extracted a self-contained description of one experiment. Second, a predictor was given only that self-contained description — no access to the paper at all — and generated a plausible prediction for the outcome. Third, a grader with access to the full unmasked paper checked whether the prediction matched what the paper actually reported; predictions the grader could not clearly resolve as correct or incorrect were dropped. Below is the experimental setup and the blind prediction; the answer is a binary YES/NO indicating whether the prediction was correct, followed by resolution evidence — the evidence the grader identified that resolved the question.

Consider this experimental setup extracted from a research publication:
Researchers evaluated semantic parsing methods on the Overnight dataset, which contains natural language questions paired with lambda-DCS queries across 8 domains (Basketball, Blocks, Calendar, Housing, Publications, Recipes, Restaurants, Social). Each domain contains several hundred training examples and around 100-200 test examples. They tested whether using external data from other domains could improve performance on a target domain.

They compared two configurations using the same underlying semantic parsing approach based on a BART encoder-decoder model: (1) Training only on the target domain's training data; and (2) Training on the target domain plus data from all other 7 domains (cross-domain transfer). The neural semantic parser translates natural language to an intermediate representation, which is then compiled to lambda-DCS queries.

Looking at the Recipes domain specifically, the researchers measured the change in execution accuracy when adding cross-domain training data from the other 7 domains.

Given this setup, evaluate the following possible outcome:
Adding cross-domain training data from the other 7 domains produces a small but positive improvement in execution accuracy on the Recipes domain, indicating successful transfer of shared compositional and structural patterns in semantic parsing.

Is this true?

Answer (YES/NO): NO